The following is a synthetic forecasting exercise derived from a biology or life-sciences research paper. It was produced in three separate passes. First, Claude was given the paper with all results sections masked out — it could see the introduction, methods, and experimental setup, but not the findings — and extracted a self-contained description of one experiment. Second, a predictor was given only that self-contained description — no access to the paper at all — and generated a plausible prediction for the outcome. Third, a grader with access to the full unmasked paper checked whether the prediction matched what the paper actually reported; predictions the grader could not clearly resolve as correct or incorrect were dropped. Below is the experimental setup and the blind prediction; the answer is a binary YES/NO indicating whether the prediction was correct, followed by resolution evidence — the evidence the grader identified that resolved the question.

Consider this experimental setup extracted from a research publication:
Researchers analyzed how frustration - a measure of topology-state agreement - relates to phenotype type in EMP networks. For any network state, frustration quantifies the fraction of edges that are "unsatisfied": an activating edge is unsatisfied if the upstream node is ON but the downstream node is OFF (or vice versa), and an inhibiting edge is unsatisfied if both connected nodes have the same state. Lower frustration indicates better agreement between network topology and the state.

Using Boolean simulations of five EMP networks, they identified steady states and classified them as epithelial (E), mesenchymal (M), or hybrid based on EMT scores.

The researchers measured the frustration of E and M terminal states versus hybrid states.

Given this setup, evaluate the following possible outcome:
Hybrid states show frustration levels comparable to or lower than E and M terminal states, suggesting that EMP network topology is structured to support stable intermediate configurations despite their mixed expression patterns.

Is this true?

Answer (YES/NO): NO